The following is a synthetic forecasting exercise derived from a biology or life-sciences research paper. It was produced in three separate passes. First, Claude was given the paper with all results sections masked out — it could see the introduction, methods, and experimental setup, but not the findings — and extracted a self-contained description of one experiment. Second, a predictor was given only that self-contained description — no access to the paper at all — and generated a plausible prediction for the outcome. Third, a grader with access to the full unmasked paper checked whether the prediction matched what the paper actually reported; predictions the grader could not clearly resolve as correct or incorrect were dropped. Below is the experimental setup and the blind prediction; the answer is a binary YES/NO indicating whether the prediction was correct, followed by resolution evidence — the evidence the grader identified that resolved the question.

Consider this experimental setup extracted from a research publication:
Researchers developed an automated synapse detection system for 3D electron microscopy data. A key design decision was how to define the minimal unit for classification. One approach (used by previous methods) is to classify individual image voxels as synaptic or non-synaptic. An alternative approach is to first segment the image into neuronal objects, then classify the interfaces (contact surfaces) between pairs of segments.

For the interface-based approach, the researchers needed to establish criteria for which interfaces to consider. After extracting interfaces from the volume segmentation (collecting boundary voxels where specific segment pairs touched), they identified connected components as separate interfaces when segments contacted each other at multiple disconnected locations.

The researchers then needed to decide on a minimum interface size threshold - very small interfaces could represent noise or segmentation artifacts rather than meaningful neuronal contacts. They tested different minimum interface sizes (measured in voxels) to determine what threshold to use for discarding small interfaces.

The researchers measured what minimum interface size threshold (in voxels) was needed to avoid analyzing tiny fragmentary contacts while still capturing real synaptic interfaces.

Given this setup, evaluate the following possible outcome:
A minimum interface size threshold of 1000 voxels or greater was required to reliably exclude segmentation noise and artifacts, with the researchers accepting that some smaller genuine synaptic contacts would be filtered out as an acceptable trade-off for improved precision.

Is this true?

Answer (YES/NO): NO